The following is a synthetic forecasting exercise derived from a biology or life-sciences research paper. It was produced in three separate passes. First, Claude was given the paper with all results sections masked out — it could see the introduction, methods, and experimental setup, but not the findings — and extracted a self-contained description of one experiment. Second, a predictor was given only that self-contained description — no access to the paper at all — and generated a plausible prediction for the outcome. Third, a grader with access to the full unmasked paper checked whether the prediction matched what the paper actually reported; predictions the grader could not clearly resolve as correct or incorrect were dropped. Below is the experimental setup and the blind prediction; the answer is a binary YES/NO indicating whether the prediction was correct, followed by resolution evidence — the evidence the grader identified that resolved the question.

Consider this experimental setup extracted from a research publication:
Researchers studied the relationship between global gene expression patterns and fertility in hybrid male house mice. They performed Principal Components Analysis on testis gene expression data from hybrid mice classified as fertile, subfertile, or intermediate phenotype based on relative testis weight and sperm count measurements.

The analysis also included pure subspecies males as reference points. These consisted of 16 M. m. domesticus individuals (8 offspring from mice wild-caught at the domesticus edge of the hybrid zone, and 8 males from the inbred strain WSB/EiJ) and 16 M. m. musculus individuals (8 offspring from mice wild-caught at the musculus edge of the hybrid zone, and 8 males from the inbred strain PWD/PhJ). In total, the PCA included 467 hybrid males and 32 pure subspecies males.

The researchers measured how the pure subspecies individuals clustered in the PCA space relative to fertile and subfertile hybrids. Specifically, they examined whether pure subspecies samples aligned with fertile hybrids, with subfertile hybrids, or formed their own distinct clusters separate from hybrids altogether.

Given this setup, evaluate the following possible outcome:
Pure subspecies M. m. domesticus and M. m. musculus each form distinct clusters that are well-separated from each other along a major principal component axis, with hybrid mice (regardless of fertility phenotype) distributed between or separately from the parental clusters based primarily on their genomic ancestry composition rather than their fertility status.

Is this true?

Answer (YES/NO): NO